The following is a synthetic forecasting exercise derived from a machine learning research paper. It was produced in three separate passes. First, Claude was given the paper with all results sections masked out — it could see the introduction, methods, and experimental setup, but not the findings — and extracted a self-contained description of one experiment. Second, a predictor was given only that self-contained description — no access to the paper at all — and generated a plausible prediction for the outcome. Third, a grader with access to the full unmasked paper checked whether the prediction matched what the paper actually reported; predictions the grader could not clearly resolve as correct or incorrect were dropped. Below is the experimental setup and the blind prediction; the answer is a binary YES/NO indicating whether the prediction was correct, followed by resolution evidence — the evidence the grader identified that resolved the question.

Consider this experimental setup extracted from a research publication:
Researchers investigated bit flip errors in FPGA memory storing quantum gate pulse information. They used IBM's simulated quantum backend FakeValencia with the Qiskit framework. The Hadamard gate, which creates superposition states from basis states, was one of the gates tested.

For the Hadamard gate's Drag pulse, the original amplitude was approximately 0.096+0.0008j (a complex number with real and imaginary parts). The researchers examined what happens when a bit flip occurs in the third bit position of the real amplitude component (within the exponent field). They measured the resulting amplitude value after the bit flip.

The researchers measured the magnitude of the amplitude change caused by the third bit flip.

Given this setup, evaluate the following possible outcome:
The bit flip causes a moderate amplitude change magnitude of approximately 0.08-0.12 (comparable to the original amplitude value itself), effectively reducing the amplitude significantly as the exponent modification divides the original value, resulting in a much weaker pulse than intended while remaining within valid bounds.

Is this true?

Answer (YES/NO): YES